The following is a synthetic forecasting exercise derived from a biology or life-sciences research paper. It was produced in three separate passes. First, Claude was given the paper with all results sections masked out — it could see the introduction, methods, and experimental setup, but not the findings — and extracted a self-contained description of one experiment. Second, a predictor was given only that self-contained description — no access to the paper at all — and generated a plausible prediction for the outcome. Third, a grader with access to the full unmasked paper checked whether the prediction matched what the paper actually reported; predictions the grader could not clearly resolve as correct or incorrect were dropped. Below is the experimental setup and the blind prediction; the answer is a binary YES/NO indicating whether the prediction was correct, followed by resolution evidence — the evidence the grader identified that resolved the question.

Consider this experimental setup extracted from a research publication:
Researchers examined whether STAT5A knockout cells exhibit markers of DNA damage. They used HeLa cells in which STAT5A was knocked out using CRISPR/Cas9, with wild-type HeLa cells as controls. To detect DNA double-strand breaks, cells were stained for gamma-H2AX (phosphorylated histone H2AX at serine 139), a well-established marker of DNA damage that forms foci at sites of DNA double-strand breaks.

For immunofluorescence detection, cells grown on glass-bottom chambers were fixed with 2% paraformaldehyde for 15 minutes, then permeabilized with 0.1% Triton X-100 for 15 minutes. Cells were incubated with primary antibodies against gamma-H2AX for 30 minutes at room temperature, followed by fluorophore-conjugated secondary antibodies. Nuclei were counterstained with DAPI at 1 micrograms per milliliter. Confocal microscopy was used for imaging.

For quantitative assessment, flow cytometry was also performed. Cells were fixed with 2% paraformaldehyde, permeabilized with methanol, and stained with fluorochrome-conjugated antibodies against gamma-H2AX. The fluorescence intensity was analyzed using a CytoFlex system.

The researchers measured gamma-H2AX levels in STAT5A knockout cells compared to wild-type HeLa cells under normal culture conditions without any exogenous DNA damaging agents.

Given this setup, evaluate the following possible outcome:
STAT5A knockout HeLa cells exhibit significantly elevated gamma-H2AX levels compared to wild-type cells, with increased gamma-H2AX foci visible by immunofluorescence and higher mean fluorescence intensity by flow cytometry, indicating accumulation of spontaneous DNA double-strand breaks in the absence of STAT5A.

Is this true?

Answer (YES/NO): YES